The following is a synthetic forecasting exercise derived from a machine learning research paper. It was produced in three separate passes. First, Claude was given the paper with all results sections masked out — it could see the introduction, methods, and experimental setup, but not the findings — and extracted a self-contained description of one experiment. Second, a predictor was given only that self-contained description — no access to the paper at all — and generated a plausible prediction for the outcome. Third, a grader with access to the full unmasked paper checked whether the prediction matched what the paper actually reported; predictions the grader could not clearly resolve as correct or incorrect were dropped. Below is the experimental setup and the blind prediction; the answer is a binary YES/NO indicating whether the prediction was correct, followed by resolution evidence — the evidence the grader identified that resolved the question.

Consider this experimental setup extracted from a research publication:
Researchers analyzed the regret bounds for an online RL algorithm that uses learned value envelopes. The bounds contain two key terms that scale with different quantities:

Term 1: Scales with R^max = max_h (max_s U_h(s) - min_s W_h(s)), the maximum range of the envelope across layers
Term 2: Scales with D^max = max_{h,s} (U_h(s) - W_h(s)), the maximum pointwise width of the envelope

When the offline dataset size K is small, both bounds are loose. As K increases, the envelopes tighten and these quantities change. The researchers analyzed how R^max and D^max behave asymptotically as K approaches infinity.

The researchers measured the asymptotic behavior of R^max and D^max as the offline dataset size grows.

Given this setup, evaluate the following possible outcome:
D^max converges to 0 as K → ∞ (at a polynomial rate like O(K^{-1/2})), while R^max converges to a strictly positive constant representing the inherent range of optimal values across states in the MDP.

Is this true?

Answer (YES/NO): YES